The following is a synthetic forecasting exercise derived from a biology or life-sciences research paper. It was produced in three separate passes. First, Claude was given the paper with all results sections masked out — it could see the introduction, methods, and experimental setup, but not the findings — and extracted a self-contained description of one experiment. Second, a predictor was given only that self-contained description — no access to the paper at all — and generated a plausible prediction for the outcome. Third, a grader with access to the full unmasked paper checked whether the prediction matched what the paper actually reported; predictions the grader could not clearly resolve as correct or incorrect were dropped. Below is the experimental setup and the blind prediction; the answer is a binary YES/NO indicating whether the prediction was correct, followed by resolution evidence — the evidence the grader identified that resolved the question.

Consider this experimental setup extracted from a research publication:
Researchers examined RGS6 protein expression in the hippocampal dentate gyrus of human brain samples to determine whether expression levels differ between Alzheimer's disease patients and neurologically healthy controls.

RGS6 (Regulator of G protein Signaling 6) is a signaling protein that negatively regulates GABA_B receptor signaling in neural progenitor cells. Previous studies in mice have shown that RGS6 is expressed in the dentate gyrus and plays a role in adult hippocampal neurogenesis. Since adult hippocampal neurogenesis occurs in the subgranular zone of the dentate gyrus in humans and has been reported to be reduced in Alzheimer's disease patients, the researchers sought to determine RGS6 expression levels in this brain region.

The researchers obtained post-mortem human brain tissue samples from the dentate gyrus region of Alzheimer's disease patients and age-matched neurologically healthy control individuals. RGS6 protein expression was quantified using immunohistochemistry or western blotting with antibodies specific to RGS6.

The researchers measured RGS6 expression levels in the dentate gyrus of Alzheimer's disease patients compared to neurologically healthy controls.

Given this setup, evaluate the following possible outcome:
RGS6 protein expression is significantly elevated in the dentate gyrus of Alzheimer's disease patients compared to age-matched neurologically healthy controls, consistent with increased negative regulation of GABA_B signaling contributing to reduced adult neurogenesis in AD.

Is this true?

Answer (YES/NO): NO